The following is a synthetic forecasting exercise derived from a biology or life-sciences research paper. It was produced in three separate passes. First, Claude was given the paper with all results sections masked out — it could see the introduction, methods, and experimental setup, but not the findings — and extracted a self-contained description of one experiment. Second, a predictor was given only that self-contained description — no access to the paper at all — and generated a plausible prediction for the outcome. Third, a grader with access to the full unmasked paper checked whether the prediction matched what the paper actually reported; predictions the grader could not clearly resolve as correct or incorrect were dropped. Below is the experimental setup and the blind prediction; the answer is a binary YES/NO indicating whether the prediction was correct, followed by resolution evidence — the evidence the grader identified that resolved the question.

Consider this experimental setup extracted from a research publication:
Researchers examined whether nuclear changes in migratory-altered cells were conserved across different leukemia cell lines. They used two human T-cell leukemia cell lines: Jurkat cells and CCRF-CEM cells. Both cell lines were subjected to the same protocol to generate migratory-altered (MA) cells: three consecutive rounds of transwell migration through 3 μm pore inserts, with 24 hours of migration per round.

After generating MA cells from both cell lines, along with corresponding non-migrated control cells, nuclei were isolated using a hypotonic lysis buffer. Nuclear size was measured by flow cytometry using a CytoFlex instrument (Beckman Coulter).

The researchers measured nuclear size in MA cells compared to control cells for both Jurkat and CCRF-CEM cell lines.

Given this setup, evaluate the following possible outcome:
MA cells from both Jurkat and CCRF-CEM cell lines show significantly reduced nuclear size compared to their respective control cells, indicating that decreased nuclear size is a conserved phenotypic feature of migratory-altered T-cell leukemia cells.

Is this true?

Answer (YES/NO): NO